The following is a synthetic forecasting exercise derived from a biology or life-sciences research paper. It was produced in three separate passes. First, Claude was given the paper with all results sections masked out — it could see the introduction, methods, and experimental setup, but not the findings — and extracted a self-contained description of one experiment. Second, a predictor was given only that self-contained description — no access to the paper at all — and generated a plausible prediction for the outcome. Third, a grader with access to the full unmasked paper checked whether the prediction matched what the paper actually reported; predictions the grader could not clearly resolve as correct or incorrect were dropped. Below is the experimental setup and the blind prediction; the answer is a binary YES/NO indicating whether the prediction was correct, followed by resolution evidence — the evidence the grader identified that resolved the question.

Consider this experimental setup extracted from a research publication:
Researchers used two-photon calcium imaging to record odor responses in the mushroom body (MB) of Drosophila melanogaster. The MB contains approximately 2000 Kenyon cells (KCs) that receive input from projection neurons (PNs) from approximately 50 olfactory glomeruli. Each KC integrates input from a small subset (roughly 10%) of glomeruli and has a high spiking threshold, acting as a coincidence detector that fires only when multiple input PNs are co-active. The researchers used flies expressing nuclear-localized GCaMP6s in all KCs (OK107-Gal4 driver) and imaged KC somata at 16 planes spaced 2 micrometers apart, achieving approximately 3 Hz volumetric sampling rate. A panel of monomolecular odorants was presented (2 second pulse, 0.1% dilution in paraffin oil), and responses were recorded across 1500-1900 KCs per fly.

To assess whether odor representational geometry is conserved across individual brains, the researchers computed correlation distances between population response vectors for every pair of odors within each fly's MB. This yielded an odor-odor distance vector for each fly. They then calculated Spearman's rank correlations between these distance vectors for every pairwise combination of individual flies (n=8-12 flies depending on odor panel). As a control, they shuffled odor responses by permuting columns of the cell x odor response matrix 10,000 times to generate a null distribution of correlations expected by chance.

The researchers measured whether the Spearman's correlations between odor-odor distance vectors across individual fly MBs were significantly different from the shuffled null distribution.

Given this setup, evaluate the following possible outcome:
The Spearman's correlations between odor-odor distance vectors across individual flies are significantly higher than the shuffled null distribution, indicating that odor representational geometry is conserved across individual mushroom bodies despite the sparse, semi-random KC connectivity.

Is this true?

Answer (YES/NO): YES